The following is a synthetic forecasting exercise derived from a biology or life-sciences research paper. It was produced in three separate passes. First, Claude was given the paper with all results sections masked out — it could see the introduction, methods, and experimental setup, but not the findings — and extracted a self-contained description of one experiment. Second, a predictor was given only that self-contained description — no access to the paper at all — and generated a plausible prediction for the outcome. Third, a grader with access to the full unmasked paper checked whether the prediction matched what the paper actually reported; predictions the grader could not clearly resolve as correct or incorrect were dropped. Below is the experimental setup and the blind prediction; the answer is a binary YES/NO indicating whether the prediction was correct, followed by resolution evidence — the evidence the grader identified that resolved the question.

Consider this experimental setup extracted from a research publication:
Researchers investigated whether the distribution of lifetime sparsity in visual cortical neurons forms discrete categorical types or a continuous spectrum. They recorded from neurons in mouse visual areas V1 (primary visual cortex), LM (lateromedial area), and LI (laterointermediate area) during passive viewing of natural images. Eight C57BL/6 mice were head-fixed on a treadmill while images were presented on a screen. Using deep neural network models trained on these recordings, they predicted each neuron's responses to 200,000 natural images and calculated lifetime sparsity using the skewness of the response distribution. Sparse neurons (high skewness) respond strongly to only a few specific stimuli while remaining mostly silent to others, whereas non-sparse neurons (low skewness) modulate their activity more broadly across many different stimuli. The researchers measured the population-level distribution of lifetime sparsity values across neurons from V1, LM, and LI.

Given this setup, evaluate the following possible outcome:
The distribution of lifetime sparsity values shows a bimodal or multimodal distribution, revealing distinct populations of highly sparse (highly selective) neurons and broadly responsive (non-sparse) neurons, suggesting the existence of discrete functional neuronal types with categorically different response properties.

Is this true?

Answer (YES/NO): NO